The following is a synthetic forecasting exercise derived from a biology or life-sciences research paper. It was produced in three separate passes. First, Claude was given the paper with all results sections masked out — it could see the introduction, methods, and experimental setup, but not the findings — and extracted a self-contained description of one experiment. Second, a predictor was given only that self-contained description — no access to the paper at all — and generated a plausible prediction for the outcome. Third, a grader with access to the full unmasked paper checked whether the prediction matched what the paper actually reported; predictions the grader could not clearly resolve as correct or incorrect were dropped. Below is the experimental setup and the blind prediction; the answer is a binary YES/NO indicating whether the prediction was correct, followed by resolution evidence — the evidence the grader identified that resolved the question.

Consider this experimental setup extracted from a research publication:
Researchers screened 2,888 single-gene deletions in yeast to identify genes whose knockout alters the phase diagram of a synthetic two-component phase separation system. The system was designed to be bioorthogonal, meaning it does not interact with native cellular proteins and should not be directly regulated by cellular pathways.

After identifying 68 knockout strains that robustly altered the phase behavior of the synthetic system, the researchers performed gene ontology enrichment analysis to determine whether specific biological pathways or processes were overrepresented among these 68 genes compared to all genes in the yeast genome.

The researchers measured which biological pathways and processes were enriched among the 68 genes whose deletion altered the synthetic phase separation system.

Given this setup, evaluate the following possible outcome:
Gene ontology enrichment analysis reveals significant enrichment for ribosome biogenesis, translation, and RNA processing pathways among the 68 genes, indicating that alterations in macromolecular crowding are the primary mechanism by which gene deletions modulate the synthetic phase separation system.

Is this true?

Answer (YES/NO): NO